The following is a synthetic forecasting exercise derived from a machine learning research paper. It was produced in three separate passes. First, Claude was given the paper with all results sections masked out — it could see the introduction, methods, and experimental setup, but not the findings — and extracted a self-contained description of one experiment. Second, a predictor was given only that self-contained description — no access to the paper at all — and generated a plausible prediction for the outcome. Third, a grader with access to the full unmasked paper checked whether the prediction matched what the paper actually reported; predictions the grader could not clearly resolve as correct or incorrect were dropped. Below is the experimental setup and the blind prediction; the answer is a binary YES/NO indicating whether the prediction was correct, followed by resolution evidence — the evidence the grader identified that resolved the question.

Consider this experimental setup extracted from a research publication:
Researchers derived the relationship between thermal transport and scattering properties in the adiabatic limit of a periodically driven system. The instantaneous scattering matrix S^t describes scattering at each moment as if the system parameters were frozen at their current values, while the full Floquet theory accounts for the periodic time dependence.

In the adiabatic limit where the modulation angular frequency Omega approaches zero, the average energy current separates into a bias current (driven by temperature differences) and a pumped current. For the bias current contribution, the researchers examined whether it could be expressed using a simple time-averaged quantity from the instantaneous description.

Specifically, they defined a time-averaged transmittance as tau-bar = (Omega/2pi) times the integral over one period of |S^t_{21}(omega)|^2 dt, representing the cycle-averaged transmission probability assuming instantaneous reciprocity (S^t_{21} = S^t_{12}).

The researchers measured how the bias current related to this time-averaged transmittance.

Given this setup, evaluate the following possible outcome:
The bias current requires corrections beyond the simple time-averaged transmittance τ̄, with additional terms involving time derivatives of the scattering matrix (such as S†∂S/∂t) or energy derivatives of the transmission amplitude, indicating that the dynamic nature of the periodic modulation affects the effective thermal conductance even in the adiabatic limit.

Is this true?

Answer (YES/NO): NO